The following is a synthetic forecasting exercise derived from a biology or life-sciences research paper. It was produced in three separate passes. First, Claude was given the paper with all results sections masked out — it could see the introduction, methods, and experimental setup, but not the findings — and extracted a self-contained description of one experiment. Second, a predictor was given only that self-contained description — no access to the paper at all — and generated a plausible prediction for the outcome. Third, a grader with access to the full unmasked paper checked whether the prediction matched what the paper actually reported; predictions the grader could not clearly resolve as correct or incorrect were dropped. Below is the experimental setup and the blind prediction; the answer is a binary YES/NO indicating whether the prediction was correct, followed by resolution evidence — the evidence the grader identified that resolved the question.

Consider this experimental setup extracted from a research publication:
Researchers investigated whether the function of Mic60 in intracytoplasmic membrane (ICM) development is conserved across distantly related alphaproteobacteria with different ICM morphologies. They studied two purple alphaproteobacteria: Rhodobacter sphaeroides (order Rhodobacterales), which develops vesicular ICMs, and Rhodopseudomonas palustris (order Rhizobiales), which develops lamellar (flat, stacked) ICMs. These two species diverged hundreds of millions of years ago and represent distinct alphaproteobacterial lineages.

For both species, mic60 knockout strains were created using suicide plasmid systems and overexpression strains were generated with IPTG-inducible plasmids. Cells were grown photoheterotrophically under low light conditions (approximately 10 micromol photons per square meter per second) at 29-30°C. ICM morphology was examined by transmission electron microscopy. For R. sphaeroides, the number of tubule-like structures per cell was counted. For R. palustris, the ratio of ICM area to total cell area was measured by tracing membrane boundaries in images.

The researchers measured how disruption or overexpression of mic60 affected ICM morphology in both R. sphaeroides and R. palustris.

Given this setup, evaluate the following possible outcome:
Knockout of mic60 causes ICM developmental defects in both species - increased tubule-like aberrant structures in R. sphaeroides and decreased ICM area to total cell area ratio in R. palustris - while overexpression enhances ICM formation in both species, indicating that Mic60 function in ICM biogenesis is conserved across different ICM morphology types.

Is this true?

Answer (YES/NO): NO